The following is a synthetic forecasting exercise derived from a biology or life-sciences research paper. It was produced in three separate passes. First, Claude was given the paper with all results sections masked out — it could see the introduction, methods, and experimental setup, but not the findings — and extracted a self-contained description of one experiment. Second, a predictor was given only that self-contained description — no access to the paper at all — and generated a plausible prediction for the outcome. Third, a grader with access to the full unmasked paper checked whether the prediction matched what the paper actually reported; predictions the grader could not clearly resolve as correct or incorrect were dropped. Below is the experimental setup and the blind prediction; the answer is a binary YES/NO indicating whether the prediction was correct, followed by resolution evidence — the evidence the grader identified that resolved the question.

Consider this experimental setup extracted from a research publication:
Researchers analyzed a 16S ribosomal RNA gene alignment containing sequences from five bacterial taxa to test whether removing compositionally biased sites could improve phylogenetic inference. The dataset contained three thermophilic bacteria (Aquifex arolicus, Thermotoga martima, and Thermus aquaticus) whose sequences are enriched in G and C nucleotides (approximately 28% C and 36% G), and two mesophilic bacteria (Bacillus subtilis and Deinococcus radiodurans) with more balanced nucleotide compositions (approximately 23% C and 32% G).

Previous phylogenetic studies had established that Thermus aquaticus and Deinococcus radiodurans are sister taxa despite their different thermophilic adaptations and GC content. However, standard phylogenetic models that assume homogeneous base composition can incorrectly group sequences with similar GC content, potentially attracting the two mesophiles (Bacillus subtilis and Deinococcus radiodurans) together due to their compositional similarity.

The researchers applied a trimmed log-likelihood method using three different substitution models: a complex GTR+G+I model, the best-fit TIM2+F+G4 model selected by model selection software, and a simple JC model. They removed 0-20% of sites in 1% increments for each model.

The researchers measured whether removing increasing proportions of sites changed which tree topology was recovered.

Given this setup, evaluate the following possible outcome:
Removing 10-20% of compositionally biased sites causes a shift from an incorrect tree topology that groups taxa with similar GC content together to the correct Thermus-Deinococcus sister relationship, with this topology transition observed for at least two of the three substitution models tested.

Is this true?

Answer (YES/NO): NO